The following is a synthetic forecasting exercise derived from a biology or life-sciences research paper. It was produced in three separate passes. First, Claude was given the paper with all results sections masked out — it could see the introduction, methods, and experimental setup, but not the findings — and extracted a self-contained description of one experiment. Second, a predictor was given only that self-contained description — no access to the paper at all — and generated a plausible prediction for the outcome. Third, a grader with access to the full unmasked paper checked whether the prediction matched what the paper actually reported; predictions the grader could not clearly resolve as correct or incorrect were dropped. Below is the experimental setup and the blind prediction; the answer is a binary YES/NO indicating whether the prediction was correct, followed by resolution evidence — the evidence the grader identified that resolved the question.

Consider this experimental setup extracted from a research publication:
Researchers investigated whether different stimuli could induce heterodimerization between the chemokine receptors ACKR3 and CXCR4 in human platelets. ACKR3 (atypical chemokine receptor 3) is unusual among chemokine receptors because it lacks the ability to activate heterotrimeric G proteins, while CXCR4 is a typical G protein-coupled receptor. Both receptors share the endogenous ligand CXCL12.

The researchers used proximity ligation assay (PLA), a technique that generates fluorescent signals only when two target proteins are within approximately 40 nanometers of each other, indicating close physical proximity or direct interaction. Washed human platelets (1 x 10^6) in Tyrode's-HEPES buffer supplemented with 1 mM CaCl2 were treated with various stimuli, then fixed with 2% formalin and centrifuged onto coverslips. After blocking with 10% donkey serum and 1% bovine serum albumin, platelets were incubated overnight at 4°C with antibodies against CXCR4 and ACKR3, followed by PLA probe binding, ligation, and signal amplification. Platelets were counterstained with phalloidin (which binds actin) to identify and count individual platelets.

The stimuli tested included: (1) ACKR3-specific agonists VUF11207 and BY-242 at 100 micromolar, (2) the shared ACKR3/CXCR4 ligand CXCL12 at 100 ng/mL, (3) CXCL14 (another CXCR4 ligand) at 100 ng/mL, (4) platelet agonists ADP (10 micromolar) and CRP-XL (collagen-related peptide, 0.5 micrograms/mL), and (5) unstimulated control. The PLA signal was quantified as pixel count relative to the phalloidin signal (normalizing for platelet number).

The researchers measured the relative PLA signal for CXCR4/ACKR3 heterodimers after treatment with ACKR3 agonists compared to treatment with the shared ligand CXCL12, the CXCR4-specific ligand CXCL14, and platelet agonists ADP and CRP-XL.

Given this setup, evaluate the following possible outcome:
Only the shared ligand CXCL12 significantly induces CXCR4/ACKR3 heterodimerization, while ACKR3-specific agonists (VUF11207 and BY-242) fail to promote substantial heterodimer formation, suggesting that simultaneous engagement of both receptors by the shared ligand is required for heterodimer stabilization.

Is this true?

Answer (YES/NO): NO